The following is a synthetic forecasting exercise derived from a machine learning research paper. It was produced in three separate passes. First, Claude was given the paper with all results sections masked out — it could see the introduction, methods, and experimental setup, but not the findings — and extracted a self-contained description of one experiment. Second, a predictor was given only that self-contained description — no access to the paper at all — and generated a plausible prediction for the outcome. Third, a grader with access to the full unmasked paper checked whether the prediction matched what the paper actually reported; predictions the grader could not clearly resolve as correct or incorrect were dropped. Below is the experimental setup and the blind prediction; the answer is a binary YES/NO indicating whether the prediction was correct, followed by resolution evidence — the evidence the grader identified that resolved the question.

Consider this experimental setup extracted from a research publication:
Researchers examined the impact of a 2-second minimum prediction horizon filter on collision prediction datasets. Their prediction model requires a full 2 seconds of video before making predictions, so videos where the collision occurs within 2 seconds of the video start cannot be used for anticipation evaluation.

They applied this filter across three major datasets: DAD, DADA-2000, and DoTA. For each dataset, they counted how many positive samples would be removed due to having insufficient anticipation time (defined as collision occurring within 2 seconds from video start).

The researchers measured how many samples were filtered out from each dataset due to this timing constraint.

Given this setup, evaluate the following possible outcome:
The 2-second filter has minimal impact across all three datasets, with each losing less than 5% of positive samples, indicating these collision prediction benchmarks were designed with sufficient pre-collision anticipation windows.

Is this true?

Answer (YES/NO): YES